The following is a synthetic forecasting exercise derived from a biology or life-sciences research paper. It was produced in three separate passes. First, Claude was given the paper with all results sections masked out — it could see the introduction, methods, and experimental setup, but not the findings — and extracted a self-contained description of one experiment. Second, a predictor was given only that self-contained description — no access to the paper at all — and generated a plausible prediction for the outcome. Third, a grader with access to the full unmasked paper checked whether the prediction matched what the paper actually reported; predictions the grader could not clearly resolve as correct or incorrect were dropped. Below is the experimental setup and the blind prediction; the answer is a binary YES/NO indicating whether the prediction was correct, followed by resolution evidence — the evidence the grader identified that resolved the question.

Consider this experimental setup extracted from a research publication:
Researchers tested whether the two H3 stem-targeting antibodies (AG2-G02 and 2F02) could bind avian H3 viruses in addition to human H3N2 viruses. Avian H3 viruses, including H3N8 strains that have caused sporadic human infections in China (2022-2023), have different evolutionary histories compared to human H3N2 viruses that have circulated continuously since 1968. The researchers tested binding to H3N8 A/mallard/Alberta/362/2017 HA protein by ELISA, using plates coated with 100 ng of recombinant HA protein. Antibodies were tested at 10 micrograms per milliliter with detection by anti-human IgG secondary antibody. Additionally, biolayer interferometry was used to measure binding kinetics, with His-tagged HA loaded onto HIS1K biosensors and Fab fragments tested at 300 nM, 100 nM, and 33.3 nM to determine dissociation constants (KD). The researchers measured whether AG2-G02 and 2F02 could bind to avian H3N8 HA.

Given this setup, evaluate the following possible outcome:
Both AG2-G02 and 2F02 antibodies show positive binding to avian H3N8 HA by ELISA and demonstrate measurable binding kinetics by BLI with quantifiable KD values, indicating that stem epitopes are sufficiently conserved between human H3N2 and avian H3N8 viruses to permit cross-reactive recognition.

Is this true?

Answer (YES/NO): YES